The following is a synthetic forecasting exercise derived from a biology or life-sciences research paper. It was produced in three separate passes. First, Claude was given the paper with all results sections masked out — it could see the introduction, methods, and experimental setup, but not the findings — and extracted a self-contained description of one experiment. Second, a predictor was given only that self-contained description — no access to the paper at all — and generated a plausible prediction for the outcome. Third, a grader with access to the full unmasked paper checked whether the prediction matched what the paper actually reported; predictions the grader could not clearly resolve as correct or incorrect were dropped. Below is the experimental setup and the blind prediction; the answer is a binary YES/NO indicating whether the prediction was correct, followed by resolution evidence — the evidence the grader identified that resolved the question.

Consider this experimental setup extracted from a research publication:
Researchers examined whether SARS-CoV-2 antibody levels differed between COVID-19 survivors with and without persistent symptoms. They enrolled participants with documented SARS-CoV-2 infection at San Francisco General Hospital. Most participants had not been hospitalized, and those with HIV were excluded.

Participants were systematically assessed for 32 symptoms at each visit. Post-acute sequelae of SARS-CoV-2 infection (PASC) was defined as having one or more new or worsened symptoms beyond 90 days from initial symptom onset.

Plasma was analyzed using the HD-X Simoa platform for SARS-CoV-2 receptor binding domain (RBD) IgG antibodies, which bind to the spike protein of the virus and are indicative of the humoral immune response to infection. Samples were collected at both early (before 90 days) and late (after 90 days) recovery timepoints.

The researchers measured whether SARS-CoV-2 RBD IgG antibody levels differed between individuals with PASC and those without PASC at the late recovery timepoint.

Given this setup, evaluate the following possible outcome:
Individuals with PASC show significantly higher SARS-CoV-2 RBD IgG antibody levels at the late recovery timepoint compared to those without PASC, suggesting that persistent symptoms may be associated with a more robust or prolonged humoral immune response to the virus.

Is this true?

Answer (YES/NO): NO